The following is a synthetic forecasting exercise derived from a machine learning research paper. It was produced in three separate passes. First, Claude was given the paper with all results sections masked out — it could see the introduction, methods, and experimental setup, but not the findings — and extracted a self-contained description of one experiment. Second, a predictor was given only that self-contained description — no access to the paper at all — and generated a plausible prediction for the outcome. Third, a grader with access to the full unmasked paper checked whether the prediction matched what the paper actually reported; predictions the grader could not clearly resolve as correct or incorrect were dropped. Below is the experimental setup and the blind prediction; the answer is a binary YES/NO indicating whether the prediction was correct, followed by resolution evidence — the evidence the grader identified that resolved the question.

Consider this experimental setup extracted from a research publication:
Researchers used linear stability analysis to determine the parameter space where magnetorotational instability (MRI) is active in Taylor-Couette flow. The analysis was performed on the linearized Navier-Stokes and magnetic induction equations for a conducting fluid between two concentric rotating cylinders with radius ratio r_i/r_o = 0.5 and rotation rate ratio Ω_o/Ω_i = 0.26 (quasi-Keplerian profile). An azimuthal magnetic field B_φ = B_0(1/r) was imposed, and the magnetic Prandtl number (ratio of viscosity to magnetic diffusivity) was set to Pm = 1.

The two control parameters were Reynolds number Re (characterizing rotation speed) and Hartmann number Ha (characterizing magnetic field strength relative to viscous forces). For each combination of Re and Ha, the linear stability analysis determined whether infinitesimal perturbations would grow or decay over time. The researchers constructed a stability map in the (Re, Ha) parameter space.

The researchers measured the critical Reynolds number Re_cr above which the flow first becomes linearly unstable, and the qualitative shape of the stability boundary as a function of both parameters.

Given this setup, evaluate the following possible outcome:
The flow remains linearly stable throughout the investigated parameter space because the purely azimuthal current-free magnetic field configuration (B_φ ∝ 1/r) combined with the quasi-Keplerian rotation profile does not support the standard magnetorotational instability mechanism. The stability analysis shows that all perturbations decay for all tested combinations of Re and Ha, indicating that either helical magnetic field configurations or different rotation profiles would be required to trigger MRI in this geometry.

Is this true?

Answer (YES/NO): NO